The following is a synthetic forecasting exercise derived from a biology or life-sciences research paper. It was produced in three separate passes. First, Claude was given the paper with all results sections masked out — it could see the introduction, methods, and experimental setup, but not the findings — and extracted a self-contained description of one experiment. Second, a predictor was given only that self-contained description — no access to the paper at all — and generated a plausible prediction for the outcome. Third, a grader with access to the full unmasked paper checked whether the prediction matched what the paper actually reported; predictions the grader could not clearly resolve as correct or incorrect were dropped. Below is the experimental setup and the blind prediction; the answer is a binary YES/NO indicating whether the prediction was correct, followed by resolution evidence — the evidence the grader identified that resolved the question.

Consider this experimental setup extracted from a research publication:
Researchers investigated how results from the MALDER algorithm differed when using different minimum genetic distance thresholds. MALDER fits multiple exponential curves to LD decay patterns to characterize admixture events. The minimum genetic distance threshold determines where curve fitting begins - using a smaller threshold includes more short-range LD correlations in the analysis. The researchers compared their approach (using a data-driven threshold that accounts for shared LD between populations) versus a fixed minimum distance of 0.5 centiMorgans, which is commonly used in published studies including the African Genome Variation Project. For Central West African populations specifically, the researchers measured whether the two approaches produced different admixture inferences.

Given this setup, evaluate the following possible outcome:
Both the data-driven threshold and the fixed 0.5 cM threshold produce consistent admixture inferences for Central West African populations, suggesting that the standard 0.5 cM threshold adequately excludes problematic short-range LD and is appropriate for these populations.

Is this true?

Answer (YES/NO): NO